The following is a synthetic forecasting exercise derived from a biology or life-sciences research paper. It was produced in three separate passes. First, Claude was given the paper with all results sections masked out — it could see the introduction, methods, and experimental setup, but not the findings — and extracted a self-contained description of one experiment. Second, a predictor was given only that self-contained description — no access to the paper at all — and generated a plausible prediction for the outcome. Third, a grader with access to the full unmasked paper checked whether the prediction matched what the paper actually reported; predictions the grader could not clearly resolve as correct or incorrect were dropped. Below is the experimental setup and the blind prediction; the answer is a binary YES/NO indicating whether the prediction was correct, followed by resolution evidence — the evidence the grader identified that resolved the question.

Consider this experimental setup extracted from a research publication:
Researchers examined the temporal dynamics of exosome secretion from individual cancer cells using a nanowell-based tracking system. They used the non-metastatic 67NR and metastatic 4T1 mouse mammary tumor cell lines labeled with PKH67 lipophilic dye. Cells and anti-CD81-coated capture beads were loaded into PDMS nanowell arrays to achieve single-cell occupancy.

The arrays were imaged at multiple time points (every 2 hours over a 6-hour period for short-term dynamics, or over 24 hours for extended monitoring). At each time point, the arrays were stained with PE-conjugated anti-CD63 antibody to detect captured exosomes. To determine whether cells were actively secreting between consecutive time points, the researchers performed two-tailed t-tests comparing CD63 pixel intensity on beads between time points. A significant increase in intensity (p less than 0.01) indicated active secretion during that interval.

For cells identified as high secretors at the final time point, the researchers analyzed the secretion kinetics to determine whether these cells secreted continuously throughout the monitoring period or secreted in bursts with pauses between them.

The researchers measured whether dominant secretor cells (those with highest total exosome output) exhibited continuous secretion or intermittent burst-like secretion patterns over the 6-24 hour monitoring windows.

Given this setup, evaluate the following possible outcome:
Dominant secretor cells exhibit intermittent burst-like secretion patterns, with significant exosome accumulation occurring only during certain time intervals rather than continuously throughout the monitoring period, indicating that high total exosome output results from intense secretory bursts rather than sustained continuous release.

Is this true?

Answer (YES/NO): NO